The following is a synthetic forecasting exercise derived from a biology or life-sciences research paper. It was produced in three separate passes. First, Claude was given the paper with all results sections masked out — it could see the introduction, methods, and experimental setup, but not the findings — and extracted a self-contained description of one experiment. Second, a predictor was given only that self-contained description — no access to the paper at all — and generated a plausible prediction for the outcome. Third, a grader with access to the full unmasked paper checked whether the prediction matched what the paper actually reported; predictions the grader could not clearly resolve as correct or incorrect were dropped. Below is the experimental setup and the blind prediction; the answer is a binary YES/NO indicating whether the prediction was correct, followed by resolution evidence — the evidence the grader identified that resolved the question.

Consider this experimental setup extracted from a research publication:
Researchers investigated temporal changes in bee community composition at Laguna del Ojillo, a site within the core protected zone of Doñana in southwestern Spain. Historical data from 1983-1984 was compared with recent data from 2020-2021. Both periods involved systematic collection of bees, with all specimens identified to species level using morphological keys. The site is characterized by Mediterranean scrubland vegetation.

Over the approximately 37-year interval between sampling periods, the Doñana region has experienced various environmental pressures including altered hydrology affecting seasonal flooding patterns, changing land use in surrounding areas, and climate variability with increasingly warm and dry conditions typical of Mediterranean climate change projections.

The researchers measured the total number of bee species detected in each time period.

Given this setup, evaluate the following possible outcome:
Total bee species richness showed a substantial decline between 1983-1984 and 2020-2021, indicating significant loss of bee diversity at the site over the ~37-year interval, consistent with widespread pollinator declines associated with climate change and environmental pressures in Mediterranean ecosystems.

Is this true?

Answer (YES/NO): NO